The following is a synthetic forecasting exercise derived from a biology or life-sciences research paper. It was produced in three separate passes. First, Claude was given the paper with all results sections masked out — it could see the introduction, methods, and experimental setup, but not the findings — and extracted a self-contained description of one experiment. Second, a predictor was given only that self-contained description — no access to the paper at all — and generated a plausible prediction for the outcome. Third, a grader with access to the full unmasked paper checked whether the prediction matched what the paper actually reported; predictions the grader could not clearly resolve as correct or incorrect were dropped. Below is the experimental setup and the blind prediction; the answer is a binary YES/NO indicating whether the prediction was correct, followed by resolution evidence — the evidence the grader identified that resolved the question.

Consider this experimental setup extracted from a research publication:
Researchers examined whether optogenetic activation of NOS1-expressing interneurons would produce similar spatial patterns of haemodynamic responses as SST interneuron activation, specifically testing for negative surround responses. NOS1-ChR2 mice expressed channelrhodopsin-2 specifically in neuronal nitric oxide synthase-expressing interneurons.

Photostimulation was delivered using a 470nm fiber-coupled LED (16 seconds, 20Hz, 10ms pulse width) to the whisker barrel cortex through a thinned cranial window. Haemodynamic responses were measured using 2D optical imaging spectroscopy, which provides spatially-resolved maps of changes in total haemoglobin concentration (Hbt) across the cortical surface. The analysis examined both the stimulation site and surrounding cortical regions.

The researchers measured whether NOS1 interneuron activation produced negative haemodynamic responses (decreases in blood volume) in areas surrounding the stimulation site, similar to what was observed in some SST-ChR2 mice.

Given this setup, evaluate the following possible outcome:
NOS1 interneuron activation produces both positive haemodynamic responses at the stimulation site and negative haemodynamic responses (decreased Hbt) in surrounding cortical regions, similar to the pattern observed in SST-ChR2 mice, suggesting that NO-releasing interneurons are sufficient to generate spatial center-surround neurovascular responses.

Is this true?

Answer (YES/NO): NO